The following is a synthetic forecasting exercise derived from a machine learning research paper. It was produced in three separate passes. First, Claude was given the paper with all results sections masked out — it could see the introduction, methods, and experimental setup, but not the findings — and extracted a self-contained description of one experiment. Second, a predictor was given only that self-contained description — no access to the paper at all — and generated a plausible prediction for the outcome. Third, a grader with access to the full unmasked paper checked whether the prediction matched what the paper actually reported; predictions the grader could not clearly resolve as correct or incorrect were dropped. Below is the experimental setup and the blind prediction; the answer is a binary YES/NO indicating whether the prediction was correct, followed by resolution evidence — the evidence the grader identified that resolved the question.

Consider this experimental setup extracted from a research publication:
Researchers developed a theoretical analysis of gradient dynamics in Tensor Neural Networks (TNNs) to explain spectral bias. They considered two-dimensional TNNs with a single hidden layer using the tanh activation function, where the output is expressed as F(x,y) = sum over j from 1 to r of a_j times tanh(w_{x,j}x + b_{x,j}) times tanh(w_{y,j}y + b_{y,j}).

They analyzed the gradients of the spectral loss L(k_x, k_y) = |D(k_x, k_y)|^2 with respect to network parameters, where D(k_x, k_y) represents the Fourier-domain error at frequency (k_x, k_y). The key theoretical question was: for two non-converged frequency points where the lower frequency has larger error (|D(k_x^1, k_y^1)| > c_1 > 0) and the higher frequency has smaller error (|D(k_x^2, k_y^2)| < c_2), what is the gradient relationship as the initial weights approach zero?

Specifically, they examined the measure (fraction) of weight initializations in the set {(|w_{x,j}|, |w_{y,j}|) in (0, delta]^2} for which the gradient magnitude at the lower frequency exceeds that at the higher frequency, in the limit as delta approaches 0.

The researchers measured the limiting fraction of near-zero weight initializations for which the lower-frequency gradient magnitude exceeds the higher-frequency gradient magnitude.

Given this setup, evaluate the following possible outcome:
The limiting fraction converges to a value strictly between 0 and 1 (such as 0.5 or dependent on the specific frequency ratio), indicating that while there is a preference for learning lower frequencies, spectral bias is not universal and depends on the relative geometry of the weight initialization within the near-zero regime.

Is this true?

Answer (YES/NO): NO